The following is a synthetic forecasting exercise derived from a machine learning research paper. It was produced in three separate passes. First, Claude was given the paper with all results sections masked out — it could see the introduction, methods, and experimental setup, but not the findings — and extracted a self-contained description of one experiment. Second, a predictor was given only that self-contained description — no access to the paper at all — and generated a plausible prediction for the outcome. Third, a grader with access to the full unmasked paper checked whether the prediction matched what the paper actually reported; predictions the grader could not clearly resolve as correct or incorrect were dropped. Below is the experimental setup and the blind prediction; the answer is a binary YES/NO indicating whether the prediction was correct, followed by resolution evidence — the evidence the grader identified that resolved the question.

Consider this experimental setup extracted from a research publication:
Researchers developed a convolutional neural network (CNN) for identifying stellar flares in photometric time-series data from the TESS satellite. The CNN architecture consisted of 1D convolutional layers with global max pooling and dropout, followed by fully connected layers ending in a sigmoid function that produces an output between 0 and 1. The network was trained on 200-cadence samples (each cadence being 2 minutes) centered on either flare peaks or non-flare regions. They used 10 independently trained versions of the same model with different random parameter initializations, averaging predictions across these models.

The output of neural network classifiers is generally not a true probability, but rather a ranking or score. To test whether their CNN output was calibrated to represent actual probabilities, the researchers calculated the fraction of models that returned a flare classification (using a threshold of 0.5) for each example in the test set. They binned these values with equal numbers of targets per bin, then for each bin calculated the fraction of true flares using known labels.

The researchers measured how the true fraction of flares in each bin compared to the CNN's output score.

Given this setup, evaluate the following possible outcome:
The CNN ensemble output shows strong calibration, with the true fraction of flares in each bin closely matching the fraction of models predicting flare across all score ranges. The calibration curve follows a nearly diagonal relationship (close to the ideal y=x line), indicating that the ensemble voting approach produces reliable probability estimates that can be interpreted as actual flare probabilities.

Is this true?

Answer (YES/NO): YES